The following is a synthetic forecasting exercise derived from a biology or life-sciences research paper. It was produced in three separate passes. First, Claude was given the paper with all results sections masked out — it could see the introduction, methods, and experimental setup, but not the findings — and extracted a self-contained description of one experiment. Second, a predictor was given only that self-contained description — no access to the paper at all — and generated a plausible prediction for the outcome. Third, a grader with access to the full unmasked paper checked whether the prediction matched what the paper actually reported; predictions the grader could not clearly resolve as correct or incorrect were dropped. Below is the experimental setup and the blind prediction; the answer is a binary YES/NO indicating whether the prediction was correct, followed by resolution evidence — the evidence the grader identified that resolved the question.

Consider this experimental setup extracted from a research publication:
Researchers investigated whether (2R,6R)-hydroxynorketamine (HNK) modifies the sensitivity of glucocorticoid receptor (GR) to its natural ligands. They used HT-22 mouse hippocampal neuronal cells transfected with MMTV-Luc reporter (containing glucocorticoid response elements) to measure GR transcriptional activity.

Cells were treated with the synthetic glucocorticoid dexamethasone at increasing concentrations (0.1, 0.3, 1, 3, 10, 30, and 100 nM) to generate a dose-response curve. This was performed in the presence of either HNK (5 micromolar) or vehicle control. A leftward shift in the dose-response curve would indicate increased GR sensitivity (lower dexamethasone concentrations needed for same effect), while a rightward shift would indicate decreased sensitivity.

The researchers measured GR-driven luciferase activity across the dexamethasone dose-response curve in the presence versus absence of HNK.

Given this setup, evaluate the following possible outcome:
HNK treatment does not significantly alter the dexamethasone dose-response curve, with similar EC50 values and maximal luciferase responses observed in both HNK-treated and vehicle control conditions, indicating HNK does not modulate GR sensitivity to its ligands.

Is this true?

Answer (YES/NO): NO